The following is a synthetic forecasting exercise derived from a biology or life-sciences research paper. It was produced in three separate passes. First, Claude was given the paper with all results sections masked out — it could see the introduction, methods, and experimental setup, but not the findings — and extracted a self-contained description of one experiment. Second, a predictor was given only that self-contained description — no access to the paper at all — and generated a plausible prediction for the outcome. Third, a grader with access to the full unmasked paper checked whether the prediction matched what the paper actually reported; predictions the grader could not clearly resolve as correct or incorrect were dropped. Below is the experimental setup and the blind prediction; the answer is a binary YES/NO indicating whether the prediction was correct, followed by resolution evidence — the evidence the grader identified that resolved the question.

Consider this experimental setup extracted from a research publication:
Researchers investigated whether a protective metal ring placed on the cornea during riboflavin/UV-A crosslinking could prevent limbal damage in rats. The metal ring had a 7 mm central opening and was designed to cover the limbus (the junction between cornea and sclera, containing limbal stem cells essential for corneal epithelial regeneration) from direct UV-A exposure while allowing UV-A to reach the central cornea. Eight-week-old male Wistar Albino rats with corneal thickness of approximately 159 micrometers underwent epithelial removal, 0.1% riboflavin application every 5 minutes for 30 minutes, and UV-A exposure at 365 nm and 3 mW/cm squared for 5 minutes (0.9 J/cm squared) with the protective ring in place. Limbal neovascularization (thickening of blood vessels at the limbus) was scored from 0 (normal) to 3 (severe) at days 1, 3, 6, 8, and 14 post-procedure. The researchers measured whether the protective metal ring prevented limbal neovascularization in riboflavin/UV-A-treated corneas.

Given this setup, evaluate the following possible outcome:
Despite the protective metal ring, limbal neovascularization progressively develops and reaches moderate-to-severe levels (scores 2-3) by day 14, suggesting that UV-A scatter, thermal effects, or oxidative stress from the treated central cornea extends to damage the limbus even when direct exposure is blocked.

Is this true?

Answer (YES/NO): NO